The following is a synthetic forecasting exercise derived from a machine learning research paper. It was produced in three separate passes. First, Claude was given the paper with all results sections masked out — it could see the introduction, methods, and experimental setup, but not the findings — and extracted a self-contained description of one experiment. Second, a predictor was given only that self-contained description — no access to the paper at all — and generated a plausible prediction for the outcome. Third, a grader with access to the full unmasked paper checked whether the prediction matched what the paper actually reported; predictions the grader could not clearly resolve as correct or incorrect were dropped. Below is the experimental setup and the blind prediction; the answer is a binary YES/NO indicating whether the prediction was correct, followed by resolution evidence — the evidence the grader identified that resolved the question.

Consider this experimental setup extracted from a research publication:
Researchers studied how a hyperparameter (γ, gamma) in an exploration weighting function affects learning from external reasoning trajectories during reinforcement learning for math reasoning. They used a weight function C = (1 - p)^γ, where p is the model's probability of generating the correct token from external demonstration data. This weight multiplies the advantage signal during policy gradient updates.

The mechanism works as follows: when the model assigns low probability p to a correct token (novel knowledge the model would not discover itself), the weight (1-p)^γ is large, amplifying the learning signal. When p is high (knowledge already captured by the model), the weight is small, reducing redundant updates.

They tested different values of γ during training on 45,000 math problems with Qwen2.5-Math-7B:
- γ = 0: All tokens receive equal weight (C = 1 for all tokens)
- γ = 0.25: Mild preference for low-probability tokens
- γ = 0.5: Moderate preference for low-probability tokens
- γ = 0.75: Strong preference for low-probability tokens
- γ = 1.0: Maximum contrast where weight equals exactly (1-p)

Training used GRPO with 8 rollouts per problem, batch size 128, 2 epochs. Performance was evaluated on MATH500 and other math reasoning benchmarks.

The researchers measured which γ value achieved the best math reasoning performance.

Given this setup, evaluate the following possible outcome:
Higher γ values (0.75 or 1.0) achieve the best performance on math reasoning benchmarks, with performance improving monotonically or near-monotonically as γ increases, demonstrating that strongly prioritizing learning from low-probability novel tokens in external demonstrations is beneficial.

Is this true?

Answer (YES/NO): NO